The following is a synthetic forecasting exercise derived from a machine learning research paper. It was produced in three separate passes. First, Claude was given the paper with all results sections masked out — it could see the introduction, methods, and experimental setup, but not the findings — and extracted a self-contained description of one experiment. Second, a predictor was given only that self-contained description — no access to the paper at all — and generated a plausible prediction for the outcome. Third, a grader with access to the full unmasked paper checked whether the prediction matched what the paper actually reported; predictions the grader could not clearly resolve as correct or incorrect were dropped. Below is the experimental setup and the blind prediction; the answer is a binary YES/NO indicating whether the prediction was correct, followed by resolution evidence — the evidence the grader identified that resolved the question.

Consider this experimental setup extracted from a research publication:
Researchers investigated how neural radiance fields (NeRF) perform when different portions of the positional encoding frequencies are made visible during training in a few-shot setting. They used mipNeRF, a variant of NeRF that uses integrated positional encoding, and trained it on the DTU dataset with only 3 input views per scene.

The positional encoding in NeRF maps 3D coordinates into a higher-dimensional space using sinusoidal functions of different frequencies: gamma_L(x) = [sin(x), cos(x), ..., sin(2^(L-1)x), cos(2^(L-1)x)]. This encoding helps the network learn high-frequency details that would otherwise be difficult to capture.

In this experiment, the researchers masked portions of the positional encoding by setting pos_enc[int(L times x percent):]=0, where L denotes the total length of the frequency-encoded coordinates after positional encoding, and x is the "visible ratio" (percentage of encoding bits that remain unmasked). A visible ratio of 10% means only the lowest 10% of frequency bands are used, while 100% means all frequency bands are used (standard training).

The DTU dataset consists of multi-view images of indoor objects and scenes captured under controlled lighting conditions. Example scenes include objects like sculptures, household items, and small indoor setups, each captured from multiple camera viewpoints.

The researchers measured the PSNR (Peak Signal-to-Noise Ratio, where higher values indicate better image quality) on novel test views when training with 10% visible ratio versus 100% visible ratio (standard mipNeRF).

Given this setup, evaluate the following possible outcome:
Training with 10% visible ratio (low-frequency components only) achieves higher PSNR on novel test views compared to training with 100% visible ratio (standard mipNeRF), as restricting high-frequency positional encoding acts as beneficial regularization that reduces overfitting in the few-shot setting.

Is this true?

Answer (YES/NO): YES